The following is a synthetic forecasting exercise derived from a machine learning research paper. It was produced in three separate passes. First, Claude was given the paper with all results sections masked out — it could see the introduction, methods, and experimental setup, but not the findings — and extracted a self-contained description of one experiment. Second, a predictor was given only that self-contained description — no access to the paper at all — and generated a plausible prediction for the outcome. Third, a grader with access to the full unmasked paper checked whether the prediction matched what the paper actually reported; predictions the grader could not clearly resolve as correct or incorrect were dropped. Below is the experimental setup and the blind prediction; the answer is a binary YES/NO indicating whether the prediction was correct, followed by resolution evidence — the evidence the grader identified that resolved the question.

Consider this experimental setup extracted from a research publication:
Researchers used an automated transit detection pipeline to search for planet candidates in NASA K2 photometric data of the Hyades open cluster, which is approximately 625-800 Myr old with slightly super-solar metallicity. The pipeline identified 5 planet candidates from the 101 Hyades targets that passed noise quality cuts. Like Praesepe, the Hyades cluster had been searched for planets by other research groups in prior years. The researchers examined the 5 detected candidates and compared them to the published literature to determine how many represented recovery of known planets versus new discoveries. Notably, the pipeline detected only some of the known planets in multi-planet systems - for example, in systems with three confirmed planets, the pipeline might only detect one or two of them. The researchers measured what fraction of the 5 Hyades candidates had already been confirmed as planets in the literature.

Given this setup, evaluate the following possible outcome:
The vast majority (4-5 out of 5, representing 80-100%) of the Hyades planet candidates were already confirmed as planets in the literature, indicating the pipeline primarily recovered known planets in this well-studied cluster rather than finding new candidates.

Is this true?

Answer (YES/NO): NO